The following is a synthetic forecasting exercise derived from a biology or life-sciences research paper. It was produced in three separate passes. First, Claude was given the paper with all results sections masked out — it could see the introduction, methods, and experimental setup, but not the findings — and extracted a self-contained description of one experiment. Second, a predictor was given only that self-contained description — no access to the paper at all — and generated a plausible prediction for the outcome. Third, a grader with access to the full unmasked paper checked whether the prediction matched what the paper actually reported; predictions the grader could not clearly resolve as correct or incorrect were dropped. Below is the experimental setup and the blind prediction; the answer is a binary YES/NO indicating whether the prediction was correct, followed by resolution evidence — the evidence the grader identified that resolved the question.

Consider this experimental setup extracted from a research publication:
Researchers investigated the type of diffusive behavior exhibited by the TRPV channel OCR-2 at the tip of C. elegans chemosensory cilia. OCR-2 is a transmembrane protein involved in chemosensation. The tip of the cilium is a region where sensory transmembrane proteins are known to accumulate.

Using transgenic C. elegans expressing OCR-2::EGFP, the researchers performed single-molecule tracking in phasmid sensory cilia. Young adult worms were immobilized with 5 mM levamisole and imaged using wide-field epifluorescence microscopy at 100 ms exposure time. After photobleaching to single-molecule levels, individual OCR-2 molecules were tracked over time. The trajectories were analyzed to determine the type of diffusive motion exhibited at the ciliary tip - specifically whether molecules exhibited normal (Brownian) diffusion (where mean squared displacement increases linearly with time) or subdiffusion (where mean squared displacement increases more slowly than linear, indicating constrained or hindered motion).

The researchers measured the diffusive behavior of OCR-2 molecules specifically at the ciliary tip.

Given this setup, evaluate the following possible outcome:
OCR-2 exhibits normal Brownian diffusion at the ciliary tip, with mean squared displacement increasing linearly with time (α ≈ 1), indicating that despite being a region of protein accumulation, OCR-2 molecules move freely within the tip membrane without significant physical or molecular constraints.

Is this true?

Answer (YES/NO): NO